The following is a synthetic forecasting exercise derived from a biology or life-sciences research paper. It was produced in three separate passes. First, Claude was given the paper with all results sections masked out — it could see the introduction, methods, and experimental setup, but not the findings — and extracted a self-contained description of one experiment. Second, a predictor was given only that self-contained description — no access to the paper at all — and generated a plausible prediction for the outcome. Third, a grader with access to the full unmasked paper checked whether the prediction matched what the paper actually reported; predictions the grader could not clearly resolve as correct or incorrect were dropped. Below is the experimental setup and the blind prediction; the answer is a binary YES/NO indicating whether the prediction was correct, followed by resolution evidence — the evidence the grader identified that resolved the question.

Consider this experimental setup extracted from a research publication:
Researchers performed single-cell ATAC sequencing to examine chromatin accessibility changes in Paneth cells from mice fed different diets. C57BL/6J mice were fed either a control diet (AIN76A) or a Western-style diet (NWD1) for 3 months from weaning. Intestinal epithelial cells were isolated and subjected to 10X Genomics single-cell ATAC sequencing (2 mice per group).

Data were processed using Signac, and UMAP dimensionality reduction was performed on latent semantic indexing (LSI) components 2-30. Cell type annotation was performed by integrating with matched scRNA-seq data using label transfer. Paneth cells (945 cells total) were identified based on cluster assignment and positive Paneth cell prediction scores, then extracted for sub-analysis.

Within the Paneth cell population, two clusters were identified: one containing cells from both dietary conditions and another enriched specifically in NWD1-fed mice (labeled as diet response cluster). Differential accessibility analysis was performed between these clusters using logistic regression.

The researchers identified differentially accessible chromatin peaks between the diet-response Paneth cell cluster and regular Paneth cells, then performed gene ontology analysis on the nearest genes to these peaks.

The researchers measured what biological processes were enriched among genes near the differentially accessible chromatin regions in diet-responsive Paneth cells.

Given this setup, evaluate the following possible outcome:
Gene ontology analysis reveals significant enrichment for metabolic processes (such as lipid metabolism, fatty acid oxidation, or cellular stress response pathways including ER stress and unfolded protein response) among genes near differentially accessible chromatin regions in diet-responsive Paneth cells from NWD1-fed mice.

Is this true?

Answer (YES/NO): NO